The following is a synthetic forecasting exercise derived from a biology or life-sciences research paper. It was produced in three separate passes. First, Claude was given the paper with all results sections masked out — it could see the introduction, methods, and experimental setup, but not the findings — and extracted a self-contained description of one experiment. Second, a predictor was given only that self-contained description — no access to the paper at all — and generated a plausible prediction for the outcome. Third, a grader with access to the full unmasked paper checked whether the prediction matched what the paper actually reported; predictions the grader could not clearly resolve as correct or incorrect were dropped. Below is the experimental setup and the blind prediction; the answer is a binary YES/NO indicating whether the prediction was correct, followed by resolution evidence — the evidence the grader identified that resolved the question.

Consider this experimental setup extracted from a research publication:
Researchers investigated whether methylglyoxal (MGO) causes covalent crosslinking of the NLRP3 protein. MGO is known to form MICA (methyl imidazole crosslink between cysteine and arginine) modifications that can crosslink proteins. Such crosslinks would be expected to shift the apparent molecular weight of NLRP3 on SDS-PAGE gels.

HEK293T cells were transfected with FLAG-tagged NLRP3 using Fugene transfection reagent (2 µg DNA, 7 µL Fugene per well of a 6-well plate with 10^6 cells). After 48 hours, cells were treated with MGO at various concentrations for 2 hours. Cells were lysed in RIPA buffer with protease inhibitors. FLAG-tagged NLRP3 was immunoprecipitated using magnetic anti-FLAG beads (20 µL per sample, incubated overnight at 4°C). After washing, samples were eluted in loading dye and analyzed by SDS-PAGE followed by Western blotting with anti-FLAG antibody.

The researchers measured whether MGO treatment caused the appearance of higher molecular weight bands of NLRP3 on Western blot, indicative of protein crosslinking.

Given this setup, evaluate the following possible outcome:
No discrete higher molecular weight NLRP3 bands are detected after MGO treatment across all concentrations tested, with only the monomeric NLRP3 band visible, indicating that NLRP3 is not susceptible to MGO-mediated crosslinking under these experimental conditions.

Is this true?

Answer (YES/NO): NO